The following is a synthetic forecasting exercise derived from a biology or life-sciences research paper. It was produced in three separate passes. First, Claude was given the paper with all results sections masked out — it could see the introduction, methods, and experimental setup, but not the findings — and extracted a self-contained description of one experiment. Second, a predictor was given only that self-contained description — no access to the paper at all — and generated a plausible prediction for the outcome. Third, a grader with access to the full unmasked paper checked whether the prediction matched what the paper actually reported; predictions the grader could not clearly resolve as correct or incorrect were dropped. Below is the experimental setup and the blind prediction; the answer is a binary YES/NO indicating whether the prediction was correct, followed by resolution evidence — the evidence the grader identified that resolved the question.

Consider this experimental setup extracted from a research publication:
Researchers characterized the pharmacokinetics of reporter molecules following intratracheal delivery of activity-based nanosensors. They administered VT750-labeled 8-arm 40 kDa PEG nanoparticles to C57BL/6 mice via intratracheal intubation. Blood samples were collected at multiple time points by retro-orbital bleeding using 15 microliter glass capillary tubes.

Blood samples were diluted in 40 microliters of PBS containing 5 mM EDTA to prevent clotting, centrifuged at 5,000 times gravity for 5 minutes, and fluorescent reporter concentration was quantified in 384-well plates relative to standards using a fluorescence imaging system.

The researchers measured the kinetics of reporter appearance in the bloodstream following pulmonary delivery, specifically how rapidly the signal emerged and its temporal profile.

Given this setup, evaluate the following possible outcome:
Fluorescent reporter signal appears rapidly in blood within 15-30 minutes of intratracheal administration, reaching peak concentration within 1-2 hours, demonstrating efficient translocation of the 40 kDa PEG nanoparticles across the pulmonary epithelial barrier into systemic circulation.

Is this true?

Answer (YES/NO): NO